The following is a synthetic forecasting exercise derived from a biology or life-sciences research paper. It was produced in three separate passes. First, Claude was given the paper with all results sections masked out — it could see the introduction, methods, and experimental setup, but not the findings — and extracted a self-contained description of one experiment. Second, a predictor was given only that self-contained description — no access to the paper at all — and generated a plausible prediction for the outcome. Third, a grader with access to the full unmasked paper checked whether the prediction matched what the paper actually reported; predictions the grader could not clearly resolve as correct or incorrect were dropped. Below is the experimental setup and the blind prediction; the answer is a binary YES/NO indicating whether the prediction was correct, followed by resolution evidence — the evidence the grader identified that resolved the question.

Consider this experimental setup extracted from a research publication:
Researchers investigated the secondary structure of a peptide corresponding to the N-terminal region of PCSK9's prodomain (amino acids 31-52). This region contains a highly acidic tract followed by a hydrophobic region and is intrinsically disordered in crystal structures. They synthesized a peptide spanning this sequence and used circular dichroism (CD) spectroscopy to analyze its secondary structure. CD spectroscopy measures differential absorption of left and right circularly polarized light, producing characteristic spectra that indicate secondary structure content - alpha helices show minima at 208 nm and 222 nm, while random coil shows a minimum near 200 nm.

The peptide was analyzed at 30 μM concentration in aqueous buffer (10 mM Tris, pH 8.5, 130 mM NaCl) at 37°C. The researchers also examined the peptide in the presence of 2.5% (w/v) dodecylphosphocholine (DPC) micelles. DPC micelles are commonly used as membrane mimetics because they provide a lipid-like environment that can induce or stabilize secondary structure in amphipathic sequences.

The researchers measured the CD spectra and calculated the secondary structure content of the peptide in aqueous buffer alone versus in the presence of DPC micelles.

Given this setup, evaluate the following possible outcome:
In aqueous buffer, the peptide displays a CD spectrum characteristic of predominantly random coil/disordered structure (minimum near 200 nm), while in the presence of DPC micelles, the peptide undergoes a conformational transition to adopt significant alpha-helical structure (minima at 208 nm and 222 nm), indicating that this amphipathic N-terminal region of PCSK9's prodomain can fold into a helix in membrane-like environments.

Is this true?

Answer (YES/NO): YES